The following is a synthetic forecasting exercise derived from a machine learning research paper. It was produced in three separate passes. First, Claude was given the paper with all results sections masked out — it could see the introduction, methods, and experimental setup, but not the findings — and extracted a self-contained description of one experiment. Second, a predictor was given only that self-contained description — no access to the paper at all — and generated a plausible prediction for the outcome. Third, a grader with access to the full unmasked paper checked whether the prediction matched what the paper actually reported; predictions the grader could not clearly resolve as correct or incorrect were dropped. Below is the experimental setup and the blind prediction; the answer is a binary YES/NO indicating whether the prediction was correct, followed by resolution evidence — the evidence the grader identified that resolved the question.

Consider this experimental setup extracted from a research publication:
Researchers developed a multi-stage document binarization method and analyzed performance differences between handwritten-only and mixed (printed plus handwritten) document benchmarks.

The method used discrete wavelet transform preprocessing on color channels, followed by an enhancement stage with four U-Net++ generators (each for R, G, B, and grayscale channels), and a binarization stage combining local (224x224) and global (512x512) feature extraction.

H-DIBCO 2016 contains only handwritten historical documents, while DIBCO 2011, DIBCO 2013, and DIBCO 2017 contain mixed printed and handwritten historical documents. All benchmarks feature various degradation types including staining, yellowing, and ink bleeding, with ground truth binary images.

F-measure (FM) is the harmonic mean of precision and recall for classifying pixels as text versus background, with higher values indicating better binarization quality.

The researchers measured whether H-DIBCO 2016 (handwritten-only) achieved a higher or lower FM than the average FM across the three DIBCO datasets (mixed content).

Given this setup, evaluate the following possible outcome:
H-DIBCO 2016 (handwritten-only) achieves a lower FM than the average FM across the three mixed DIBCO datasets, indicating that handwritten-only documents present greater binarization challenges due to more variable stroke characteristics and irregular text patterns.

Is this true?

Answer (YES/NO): YES